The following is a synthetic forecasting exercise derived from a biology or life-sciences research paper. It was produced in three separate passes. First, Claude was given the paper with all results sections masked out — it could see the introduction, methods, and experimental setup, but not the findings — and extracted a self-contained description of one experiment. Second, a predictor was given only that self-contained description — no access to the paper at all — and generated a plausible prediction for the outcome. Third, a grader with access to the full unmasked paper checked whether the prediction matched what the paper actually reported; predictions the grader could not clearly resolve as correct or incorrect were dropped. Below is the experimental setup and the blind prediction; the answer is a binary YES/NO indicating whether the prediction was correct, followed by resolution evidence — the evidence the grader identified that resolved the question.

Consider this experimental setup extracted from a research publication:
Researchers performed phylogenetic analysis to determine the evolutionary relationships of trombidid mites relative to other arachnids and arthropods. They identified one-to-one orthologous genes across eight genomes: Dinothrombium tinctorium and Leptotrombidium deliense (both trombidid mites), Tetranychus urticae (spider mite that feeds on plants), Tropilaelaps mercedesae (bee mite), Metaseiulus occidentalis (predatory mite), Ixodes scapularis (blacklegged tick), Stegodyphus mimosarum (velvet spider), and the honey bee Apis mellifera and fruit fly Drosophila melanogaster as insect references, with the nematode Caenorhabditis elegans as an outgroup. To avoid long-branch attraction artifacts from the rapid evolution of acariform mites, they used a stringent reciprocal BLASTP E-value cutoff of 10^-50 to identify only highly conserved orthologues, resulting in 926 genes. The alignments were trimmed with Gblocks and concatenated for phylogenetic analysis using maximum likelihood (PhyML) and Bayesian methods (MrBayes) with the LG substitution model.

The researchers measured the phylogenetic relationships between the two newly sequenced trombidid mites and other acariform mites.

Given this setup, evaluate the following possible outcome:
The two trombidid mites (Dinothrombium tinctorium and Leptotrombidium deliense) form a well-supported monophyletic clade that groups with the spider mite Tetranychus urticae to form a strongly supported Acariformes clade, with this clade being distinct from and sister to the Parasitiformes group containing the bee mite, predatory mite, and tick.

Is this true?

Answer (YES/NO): NO